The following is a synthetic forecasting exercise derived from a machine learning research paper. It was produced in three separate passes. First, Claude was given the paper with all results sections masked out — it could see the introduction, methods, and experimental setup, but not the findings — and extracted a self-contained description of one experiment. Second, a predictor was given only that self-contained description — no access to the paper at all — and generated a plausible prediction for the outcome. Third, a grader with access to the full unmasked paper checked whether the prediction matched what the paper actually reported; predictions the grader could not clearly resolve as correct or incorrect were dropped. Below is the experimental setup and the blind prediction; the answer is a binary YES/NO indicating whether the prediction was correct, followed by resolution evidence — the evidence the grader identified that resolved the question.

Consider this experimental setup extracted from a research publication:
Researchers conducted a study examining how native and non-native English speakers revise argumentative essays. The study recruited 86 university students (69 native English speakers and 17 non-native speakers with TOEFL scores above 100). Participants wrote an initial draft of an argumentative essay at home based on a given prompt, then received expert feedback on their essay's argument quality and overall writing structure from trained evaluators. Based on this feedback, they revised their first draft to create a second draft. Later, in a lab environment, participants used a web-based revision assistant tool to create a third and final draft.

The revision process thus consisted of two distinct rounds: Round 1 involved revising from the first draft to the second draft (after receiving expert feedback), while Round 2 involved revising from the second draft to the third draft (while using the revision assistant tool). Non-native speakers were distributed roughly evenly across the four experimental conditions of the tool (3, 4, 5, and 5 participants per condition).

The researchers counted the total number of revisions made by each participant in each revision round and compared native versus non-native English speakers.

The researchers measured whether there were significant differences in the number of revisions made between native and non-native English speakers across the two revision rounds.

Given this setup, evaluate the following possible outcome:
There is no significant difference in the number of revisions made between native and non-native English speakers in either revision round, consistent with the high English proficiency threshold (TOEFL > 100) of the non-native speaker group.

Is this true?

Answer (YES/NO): NO